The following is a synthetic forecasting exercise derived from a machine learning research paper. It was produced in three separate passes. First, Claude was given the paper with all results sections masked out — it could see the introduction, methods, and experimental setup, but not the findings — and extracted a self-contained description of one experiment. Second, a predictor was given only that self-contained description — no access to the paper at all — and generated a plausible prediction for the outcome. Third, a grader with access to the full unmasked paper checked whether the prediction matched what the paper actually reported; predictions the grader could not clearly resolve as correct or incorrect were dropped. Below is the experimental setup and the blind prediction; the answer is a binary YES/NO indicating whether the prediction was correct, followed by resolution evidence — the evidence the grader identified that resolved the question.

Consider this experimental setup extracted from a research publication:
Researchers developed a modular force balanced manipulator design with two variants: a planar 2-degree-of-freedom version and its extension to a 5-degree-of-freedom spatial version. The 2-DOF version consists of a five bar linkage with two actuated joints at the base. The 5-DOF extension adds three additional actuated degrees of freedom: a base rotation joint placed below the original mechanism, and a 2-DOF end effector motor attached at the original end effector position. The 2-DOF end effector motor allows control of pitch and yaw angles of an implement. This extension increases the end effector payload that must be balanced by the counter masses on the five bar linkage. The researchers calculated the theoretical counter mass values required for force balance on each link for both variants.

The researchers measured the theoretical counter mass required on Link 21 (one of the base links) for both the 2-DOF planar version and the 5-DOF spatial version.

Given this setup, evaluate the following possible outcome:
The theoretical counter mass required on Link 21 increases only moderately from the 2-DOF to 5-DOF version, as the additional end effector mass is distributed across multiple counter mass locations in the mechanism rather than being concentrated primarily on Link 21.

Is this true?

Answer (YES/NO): NO